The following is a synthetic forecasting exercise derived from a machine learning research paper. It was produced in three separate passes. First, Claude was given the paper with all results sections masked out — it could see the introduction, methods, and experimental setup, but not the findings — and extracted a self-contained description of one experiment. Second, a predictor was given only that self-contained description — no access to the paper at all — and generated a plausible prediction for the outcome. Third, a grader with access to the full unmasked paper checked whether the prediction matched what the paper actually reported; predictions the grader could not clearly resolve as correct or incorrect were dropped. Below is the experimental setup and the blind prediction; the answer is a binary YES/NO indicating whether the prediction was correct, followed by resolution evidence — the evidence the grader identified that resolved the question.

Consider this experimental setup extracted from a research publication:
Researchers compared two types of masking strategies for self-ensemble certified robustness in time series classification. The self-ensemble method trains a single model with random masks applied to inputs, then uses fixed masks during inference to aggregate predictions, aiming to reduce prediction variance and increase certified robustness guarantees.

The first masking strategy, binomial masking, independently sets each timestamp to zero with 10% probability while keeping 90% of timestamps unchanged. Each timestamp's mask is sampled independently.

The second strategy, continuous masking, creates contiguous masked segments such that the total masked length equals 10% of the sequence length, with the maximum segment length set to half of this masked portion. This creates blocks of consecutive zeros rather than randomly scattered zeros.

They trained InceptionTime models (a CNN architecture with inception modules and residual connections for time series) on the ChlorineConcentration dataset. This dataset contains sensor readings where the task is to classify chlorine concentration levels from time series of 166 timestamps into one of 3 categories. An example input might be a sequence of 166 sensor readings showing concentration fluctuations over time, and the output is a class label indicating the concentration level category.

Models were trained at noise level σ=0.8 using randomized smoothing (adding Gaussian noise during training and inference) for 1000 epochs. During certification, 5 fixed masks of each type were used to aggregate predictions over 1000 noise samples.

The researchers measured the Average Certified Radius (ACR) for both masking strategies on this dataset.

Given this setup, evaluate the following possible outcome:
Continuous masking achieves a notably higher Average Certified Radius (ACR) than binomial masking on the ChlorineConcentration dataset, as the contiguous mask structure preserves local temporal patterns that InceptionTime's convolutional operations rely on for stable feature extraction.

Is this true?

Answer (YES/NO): NO